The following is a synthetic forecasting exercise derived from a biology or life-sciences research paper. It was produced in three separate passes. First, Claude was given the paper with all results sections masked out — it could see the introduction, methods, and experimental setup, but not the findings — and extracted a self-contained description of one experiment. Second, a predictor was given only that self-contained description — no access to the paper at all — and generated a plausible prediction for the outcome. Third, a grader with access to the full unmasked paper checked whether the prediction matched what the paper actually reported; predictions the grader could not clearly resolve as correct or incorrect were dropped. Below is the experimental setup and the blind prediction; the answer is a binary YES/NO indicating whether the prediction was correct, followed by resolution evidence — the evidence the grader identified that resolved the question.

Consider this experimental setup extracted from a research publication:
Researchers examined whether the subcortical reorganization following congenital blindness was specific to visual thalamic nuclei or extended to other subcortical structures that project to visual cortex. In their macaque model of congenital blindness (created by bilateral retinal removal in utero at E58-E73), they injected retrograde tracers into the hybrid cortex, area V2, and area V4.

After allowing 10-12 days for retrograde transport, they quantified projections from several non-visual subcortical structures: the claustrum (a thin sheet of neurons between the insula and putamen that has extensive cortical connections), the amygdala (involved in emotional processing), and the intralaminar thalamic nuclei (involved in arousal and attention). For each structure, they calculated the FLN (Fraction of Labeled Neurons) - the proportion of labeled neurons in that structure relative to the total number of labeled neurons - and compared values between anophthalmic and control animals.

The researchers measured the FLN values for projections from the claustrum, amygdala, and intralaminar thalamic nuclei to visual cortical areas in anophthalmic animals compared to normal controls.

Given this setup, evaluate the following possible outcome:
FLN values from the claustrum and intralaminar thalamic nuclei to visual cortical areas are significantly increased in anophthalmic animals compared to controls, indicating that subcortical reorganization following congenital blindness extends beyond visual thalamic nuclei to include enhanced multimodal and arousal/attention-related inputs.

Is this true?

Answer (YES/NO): NO